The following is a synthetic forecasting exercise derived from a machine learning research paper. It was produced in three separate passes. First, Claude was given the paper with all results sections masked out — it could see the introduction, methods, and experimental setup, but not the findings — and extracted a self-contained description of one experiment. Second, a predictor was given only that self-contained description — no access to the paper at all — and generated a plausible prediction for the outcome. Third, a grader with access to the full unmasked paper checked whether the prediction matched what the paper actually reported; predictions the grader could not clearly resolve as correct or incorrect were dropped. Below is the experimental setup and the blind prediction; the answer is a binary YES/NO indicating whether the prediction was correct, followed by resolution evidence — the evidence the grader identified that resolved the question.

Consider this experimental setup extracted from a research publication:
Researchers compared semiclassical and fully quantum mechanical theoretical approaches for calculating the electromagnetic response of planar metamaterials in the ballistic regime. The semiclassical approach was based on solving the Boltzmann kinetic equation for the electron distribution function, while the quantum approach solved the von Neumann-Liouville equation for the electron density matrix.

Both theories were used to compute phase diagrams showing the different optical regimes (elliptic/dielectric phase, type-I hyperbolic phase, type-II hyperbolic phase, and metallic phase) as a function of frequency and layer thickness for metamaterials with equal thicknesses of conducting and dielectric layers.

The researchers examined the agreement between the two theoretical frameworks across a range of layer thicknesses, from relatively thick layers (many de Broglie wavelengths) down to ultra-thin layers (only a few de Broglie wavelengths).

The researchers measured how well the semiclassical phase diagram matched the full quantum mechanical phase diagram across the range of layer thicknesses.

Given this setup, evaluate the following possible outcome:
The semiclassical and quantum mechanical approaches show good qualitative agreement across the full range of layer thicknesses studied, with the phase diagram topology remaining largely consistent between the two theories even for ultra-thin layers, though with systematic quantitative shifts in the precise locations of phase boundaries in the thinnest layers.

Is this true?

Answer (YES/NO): YES